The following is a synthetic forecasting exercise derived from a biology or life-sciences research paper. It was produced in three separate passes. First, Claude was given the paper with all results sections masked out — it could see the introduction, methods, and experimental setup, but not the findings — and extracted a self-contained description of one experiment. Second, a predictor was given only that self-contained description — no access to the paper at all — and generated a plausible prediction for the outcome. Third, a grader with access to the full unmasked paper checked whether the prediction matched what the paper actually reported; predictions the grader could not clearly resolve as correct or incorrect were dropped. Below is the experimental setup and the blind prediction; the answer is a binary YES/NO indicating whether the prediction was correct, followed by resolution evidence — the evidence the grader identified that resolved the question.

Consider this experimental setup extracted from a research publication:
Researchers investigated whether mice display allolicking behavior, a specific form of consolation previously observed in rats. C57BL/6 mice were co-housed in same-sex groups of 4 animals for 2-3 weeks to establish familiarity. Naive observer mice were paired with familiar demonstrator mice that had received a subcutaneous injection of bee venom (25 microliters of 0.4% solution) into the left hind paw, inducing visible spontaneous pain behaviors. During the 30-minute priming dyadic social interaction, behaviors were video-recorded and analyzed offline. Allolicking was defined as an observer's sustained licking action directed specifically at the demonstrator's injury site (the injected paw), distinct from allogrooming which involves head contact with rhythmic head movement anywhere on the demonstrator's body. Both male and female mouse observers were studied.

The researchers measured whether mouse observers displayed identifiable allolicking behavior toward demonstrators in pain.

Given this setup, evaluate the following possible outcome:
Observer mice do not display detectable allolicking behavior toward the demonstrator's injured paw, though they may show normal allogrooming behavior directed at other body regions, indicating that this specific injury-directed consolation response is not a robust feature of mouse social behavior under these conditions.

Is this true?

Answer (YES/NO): NO